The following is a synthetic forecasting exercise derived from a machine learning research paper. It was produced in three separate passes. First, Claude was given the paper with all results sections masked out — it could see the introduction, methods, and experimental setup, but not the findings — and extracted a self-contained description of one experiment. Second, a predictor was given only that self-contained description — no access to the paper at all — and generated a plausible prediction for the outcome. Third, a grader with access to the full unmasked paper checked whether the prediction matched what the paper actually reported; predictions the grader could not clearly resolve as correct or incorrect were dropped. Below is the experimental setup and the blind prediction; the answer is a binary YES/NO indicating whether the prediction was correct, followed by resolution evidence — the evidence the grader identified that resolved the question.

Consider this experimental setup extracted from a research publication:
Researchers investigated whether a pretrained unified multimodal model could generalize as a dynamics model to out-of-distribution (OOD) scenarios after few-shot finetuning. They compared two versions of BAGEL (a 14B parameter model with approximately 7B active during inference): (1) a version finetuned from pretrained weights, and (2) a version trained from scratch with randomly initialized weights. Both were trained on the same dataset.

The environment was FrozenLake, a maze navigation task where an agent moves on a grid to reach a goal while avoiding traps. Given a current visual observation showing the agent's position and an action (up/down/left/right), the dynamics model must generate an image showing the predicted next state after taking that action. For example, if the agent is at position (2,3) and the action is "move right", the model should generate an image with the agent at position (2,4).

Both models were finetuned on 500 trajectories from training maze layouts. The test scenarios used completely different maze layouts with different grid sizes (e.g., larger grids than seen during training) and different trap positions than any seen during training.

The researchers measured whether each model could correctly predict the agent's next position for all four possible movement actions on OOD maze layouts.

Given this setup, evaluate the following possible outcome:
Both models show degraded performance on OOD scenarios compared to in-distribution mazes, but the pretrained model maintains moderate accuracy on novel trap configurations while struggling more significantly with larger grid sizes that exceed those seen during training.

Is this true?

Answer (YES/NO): NO